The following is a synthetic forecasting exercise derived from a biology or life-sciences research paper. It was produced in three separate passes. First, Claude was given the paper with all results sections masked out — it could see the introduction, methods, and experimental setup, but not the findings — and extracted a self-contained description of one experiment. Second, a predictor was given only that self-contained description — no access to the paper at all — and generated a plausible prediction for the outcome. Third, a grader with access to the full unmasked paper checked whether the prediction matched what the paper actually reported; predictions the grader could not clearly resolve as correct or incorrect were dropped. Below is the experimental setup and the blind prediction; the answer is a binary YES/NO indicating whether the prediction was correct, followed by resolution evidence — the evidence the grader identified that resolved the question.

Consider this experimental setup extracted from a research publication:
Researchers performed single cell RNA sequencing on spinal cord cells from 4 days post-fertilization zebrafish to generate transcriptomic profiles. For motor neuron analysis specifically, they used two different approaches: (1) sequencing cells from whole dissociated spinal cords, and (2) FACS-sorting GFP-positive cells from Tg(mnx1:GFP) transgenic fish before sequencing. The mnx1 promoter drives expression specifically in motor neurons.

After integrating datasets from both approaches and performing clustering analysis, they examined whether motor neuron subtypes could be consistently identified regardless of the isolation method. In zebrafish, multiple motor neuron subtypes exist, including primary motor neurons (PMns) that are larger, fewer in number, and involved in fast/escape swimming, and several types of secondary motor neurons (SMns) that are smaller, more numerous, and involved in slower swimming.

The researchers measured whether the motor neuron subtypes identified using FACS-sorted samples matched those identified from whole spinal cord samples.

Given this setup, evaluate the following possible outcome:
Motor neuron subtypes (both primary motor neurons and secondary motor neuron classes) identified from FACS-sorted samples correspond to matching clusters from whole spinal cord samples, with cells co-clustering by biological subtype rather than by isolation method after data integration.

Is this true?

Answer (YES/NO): YES